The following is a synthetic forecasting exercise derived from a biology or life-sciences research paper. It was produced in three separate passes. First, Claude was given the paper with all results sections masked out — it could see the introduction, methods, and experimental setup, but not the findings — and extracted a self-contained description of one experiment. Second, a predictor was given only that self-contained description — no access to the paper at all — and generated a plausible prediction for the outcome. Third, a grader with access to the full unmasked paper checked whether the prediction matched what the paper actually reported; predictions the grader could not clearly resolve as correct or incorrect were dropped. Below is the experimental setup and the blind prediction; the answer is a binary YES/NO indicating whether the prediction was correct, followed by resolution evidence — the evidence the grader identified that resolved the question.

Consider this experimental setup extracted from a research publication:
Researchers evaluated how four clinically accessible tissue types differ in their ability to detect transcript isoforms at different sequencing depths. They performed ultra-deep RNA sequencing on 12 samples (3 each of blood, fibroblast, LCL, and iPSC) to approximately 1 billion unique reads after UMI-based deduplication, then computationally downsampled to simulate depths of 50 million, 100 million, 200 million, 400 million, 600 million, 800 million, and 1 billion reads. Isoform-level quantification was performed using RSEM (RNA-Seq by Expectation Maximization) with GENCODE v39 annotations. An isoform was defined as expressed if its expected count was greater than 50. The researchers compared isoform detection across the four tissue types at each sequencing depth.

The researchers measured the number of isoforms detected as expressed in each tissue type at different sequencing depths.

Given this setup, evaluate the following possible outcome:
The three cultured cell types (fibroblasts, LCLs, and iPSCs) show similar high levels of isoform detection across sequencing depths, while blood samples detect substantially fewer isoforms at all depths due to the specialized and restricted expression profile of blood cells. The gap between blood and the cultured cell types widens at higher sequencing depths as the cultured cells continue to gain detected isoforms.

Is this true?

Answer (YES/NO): NO